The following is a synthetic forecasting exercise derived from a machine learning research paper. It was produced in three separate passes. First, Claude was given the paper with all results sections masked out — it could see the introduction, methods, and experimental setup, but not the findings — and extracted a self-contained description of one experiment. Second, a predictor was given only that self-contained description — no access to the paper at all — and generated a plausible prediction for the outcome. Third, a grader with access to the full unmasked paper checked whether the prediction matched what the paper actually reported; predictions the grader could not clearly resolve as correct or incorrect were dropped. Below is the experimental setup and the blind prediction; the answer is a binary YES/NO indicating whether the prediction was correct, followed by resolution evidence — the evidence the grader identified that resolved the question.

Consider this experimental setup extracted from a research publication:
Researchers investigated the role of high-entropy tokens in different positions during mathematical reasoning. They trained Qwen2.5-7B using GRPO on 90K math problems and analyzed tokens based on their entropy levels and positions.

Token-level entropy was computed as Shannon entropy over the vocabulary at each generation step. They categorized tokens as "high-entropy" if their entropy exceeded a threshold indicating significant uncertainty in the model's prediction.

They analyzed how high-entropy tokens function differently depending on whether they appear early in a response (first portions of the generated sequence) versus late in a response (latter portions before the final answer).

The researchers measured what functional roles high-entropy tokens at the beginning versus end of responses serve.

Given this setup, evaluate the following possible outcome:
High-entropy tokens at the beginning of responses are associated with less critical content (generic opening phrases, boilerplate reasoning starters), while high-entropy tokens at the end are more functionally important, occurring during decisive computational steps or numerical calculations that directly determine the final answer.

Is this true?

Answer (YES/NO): NO